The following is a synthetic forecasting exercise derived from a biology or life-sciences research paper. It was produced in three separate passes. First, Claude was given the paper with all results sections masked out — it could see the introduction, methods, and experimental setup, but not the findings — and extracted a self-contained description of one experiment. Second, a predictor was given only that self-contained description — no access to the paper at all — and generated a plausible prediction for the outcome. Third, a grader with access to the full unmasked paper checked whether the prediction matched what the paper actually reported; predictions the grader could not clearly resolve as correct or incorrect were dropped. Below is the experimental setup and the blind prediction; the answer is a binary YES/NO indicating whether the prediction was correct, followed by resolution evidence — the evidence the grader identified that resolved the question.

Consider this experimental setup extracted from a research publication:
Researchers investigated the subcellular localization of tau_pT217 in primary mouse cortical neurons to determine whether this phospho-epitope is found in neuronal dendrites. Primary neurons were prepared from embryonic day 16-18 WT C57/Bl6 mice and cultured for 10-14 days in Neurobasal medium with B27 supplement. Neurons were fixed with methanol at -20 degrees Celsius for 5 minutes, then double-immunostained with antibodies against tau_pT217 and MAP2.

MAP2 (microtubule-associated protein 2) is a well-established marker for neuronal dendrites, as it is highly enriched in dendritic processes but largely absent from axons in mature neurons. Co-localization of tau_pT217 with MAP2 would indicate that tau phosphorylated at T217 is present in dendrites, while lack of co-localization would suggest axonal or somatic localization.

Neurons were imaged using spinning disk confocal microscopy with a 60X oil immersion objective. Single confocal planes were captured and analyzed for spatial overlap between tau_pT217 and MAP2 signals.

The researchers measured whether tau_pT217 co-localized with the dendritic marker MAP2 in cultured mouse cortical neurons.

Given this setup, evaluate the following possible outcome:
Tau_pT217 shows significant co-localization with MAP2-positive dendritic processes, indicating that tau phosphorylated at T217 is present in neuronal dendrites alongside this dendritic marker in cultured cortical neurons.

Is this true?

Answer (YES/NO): YES